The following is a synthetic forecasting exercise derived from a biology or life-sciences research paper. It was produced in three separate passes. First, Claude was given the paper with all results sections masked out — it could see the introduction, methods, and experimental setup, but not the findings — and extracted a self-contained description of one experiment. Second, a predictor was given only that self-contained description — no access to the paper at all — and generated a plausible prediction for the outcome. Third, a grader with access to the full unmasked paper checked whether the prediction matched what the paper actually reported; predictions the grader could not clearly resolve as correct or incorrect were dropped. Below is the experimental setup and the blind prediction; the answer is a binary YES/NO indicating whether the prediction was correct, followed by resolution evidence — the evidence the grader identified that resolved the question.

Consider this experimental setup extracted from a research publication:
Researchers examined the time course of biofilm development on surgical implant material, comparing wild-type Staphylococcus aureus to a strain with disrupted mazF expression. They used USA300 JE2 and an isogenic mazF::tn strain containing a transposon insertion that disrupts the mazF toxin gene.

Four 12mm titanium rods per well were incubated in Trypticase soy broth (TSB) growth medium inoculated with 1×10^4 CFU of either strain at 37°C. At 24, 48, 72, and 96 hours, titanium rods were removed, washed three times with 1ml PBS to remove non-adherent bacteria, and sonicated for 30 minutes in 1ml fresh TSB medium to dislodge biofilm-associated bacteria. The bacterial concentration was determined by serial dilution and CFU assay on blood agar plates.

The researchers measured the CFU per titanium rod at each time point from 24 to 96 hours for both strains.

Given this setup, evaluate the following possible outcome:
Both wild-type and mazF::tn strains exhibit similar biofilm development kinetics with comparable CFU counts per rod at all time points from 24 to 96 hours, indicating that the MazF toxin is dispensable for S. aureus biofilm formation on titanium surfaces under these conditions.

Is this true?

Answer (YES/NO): NO